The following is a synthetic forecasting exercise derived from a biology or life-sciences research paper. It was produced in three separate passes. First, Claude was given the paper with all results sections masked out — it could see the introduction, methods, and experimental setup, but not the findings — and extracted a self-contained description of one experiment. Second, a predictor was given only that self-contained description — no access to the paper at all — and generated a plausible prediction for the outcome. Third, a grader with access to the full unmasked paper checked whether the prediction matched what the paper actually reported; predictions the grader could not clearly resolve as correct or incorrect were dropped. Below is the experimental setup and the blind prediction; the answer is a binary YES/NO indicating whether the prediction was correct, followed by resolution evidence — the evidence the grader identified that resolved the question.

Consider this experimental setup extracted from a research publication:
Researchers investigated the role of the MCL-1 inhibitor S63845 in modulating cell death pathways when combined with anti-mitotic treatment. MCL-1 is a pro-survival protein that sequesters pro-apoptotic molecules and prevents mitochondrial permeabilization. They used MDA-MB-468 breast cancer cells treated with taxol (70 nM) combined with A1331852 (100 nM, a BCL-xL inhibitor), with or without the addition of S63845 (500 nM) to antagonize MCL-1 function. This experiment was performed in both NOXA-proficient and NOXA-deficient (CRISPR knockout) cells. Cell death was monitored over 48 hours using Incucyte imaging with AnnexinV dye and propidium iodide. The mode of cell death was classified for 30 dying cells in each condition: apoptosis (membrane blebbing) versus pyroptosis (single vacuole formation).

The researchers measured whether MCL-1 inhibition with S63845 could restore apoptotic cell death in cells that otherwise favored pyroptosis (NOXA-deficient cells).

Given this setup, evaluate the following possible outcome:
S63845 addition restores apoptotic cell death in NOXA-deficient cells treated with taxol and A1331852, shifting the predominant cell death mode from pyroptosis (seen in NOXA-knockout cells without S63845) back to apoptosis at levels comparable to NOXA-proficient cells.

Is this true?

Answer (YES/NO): YES